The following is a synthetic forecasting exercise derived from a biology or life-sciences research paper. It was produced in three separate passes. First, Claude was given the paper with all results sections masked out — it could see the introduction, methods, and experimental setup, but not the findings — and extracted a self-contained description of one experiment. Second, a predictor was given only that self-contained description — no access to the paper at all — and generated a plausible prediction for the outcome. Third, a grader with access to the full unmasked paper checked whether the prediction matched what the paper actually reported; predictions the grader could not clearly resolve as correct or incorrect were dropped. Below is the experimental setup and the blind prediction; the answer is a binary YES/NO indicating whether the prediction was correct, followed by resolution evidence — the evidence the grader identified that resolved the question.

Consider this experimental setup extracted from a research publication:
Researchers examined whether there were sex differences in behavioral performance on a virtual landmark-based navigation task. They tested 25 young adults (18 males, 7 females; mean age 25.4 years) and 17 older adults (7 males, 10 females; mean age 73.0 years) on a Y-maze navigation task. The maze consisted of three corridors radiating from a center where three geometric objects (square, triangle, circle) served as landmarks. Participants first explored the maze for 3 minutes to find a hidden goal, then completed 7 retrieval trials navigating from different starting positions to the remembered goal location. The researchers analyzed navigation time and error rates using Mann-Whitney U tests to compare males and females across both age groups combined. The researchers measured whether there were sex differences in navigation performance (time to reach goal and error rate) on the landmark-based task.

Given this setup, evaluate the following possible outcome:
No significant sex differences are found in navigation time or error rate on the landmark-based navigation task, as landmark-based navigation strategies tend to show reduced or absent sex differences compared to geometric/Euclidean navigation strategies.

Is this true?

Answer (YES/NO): NO